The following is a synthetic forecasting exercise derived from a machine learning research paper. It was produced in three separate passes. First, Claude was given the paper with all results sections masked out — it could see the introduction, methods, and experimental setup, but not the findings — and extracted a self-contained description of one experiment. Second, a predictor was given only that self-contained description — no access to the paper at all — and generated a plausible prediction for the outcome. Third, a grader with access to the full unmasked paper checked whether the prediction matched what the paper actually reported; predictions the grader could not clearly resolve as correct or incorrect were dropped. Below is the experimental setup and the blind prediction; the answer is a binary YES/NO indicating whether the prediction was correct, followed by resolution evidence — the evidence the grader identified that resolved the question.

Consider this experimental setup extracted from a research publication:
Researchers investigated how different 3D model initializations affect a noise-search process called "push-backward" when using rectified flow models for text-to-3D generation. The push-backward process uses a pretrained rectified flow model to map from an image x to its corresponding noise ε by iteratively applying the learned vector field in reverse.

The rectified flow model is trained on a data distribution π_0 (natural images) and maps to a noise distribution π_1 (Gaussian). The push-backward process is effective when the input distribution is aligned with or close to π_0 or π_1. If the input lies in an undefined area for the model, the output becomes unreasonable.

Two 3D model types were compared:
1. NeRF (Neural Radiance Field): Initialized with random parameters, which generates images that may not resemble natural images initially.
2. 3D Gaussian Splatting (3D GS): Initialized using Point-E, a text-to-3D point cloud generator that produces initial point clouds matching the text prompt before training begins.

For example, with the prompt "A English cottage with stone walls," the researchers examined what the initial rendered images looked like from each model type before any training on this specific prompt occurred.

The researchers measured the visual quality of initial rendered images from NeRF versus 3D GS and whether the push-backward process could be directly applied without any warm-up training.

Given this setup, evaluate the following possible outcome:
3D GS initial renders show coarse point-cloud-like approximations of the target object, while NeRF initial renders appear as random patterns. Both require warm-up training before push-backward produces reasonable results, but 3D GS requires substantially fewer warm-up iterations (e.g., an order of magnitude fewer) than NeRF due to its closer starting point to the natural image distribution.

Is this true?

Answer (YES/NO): NO